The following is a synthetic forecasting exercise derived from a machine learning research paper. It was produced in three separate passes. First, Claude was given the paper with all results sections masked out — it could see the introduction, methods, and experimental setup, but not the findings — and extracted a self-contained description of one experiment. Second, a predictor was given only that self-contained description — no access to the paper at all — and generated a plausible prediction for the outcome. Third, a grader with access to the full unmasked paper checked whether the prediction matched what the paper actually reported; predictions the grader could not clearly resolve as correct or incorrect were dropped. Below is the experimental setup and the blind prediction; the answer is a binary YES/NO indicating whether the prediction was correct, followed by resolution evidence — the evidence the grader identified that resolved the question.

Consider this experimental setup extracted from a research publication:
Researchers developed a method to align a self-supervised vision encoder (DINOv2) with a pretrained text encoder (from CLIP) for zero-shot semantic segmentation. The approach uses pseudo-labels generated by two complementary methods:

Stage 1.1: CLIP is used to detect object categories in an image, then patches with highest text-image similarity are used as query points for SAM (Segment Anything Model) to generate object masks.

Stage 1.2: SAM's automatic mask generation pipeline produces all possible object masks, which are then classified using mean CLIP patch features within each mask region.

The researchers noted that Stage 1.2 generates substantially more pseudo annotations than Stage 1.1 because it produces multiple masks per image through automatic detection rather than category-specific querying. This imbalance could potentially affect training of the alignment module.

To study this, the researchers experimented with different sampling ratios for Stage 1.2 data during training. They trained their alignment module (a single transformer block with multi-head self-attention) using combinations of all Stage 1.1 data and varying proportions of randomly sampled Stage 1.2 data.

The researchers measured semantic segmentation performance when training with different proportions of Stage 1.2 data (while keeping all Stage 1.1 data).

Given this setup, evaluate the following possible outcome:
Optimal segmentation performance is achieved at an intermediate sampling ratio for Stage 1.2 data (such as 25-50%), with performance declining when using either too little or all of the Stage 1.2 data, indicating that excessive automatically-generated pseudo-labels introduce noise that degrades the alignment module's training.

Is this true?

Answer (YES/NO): NO